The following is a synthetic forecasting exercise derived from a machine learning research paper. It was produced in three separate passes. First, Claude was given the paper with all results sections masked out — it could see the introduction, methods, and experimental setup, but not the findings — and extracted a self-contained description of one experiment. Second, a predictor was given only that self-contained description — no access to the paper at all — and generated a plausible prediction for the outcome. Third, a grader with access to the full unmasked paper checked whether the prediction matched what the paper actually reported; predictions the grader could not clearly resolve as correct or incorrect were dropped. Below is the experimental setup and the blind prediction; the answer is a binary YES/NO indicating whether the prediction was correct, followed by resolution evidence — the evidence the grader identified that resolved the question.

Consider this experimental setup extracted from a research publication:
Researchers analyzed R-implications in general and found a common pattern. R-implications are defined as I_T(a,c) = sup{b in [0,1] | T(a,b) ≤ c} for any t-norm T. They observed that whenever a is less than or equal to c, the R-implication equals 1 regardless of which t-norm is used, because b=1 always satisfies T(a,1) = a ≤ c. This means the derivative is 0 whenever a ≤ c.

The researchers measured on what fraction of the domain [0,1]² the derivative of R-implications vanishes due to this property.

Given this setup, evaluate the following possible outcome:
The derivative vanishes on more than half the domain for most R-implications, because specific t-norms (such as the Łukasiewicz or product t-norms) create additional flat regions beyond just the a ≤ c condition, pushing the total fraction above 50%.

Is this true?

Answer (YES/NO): NO